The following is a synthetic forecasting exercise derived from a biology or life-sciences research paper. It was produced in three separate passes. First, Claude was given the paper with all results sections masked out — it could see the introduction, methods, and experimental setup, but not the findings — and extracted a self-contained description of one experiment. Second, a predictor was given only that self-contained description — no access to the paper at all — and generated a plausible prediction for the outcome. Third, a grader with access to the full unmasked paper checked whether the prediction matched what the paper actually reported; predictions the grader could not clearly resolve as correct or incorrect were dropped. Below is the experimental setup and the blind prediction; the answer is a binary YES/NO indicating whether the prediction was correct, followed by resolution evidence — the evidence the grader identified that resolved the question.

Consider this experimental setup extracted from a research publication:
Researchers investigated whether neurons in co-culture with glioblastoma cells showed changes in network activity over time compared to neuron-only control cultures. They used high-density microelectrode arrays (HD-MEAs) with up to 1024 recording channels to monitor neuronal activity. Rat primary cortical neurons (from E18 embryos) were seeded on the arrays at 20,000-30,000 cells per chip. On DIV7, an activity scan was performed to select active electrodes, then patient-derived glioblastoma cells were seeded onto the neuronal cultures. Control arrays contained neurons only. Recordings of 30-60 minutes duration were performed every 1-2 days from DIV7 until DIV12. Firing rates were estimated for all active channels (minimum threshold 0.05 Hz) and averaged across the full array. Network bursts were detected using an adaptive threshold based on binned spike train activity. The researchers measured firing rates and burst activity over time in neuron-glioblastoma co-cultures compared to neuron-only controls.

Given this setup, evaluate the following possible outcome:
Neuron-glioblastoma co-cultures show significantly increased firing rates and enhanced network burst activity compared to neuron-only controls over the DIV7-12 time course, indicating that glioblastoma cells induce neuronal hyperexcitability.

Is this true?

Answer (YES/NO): NO